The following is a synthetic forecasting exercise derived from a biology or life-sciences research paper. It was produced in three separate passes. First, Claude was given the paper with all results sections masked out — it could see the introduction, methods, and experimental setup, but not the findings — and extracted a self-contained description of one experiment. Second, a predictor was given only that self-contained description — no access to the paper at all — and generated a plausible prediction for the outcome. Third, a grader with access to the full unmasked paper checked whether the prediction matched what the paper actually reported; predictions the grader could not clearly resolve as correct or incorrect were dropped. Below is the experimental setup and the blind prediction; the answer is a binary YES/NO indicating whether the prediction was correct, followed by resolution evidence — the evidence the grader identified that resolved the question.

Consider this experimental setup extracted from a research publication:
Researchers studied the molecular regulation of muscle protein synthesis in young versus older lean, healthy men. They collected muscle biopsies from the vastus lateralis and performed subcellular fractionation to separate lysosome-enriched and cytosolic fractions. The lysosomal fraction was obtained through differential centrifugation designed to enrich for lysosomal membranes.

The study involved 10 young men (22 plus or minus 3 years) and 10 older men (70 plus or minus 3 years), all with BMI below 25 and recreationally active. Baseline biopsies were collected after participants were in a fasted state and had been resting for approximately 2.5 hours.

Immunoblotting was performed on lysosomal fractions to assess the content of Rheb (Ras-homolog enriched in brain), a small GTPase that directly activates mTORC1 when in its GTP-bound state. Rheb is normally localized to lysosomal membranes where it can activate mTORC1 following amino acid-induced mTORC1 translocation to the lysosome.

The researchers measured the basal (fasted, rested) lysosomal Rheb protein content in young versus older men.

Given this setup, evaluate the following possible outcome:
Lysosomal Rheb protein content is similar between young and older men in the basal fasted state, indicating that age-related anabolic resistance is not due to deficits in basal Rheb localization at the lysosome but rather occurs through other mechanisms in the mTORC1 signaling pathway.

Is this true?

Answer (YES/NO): NO